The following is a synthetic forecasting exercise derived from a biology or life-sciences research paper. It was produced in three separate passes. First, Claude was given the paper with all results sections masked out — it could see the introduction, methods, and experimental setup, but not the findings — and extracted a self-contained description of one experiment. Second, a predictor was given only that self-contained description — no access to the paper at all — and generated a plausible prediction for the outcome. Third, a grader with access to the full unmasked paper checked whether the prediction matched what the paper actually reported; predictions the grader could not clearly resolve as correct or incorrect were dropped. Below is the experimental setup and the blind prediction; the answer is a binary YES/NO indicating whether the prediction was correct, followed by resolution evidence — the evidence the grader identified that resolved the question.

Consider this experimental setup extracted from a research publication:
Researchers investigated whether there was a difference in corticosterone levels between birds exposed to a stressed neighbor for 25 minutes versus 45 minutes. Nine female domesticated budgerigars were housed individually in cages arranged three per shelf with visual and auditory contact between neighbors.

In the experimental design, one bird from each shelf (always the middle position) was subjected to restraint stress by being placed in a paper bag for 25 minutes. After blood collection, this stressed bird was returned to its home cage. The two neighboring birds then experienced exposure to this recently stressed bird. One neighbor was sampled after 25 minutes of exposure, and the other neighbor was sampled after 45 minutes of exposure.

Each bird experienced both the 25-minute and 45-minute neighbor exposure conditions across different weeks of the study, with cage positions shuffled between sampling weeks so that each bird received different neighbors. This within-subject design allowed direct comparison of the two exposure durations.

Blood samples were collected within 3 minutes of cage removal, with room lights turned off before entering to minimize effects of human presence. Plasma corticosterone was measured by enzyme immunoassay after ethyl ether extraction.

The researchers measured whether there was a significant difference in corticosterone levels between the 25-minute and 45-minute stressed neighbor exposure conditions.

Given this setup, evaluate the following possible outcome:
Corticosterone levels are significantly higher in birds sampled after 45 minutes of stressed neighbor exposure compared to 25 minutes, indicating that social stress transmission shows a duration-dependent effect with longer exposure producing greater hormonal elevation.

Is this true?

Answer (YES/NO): NO